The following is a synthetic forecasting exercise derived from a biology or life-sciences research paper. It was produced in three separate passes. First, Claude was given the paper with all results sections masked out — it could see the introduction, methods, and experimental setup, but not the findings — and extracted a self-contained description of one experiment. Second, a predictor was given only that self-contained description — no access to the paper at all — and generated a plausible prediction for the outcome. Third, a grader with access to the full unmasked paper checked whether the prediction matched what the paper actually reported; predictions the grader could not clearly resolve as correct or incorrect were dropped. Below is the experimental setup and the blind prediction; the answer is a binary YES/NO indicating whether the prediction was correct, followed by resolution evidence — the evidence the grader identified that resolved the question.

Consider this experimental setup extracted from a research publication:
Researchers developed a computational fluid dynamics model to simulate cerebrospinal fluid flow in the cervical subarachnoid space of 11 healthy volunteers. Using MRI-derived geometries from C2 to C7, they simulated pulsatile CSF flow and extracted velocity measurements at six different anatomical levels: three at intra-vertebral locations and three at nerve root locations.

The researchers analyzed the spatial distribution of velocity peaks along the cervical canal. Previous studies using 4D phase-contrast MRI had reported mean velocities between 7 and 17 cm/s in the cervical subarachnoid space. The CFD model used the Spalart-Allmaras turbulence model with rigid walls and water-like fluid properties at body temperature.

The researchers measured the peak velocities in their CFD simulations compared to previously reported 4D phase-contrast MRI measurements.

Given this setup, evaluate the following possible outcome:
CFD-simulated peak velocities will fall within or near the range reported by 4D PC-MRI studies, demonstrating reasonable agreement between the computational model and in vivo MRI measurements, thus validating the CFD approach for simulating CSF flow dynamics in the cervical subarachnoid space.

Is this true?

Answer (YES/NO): NO